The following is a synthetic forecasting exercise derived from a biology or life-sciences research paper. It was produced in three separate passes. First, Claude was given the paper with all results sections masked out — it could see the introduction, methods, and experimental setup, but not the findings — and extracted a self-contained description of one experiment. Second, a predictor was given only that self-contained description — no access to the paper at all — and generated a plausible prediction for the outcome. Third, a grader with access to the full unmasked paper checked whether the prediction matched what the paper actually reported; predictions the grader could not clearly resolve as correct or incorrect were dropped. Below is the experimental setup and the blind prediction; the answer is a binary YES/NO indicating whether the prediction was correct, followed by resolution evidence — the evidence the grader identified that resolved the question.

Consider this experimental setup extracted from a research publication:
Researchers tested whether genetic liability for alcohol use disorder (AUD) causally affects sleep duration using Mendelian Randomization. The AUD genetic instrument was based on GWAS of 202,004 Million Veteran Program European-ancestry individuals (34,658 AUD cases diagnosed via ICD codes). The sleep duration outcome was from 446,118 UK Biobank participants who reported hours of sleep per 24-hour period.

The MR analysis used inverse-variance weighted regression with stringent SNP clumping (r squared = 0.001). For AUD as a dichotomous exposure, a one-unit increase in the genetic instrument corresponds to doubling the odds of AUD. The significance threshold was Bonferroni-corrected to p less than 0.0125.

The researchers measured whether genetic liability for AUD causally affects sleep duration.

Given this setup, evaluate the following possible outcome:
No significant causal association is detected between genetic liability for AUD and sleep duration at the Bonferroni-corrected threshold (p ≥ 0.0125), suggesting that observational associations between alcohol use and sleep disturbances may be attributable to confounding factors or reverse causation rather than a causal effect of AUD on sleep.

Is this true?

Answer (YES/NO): YES